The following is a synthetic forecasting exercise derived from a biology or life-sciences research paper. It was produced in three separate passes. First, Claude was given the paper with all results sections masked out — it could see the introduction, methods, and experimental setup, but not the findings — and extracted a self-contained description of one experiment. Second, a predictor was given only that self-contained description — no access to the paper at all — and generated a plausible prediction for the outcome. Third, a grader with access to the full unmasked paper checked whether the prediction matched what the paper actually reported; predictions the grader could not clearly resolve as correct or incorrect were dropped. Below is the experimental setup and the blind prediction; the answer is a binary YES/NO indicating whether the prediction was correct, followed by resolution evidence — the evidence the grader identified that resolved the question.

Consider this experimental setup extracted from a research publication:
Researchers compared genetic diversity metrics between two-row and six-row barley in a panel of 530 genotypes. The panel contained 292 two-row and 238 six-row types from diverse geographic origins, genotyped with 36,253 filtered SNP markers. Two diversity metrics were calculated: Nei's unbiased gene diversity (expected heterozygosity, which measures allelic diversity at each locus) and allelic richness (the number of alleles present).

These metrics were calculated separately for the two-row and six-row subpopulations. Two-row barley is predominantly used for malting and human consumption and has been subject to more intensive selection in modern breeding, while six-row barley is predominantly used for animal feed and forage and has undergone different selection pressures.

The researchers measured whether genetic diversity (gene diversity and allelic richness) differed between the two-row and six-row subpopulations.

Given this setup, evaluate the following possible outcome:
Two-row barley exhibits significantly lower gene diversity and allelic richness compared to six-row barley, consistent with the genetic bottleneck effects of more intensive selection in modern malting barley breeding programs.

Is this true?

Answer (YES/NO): NO